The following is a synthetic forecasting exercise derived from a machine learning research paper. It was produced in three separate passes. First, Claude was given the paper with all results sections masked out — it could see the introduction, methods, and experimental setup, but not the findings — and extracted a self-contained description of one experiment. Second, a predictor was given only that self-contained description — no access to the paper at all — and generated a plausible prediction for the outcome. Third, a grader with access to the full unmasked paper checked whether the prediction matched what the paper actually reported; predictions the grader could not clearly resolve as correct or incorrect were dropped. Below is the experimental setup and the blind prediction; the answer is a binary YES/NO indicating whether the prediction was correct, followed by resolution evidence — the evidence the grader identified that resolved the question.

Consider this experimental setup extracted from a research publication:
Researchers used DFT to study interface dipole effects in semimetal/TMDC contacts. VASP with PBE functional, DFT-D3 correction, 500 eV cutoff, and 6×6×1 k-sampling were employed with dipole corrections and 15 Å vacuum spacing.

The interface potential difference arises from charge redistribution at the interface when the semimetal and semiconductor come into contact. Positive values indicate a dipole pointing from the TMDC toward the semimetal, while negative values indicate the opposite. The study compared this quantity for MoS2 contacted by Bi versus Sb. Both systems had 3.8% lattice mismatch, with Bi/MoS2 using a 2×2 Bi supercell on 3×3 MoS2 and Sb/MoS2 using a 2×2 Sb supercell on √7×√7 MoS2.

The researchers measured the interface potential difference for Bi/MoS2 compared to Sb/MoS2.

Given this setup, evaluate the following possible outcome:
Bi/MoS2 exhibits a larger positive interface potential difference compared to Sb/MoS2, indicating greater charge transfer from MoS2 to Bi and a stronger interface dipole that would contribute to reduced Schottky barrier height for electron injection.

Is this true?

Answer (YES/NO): NO